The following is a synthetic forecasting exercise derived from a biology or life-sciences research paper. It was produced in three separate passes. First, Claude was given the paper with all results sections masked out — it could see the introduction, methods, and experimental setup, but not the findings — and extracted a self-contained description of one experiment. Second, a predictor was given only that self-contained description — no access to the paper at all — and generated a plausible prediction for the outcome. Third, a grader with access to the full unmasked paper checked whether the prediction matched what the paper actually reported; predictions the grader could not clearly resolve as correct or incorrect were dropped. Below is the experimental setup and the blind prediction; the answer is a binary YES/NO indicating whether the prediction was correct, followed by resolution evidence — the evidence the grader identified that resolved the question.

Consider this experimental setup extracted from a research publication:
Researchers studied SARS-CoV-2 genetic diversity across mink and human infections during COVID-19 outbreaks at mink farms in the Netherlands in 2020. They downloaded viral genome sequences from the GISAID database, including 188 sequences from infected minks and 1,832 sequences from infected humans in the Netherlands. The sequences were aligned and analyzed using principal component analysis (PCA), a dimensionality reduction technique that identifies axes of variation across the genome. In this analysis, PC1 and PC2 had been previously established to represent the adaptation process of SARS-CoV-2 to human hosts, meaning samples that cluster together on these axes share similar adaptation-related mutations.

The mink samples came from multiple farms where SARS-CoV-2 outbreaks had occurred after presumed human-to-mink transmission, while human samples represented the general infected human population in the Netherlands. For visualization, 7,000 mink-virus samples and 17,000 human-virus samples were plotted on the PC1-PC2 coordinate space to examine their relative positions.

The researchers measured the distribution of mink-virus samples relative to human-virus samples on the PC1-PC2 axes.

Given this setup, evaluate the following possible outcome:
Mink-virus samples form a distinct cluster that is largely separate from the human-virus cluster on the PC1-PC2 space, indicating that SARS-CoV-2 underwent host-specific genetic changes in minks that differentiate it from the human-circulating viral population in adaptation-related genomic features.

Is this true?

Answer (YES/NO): NO